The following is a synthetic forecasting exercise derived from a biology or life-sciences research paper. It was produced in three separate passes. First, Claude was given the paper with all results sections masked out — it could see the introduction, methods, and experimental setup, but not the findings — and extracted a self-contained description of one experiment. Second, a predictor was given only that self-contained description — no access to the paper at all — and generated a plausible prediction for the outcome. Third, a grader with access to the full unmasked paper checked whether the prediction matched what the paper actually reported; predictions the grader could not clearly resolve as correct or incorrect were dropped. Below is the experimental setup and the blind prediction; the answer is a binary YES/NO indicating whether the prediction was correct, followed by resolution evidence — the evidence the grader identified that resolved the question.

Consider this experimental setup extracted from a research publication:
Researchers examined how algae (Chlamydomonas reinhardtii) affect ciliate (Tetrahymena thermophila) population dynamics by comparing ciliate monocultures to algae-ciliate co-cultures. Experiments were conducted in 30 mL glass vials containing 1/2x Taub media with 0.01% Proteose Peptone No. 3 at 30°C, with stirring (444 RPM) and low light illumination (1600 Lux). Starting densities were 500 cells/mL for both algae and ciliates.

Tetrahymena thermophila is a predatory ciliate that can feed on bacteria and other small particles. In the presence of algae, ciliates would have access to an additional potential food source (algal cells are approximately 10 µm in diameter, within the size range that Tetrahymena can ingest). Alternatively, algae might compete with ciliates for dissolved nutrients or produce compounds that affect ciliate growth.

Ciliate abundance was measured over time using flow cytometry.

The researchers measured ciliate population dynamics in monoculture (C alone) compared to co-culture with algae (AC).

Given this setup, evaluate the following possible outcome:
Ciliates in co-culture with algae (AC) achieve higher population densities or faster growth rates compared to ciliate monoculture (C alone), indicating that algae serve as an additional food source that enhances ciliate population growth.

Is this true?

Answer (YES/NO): NO